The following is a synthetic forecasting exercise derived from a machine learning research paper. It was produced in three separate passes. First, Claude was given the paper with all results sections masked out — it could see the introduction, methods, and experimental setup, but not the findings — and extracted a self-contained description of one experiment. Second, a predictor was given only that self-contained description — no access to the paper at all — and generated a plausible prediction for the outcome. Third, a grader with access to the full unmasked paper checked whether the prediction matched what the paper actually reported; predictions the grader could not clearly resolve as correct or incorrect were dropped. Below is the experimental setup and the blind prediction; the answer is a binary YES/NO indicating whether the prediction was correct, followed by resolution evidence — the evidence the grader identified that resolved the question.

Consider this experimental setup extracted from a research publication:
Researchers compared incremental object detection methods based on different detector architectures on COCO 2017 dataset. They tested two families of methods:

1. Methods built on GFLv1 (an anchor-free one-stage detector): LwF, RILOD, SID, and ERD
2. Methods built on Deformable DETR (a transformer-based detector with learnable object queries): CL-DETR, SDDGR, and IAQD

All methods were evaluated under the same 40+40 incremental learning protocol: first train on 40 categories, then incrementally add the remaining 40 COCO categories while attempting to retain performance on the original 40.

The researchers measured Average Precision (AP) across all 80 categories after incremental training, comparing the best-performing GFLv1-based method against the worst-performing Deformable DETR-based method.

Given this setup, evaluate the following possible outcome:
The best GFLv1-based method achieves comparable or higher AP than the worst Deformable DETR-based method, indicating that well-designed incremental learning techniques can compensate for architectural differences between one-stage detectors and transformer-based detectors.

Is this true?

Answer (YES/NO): NO